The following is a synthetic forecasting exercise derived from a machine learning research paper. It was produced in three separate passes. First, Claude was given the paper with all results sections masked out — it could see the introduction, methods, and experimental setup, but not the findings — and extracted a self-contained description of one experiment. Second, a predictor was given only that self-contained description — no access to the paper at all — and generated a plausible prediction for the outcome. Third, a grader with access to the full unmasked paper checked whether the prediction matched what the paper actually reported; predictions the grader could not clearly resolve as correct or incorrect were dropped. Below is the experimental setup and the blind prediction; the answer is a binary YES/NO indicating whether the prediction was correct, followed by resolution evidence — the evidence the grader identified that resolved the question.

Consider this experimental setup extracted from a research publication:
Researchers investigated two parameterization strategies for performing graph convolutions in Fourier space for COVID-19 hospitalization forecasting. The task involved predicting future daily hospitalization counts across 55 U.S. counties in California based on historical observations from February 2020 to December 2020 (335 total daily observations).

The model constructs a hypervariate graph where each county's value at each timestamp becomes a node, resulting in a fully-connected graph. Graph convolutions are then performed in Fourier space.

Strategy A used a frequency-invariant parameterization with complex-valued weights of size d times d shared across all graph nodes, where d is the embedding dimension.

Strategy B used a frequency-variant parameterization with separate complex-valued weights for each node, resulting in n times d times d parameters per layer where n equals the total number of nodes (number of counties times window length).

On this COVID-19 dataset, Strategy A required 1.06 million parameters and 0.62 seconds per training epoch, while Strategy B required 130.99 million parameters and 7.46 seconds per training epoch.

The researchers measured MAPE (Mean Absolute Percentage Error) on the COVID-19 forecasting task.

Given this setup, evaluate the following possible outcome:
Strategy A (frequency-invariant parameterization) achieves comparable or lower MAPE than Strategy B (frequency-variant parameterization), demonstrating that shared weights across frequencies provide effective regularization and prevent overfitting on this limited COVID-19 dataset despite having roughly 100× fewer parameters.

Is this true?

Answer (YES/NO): YES